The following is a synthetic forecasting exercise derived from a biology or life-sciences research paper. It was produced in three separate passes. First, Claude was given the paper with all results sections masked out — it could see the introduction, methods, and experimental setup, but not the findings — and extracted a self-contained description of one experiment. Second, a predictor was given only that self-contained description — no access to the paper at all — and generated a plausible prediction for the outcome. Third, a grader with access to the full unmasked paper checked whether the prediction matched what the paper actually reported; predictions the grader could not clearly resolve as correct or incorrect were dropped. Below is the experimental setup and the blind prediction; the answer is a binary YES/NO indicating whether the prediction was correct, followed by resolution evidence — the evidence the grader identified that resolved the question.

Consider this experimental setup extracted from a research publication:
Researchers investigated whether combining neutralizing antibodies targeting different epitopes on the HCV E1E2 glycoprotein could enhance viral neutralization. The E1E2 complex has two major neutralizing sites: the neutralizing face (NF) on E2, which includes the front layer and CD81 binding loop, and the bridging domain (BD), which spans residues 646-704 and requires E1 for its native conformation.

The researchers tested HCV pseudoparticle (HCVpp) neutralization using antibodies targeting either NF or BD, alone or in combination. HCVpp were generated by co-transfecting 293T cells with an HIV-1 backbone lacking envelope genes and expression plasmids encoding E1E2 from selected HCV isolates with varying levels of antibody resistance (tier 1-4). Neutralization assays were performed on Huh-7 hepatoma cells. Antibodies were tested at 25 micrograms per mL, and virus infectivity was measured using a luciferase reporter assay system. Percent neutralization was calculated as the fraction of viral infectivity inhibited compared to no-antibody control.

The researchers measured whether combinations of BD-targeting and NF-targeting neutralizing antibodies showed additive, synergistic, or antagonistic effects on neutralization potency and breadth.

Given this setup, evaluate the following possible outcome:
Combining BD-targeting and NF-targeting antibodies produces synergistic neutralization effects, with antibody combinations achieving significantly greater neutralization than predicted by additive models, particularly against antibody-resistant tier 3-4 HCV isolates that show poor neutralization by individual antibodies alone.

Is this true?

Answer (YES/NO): NO